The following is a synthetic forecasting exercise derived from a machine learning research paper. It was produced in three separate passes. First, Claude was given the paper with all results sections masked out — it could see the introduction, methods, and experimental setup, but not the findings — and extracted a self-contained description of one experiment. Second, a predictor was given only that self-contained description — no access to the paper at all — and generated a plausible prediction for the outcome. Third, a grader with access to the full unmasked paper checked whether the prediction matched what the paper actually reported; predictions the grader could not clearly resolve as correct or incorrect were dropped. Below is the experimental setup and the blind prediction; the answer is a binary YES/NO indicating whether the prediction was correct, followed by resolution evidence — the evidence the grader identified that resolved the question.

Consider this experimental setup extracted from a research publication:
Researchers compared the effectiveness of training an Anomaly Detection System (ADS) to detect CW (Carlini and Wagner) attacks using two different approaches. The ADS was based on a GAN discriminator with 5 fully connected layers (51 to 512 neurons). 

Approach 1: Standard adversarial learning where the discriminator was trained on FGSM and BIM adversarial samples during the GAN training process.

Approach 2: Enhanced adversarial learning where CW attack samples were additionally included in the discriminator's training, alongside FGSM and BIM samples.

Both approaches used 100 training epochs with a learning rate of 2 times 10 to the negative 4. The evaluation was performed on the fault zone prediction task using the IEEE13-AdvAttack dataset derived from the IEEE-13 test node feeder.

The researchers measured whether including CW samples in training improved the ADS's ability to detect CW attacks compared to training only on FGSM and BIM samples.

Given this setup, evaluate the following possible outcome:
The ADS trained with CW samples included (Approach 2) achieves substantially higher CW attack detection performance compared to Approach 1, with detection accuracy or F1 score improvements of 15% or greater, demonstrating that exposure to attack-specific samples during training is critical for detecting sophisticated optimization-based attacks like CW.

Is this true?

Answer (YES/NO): NO